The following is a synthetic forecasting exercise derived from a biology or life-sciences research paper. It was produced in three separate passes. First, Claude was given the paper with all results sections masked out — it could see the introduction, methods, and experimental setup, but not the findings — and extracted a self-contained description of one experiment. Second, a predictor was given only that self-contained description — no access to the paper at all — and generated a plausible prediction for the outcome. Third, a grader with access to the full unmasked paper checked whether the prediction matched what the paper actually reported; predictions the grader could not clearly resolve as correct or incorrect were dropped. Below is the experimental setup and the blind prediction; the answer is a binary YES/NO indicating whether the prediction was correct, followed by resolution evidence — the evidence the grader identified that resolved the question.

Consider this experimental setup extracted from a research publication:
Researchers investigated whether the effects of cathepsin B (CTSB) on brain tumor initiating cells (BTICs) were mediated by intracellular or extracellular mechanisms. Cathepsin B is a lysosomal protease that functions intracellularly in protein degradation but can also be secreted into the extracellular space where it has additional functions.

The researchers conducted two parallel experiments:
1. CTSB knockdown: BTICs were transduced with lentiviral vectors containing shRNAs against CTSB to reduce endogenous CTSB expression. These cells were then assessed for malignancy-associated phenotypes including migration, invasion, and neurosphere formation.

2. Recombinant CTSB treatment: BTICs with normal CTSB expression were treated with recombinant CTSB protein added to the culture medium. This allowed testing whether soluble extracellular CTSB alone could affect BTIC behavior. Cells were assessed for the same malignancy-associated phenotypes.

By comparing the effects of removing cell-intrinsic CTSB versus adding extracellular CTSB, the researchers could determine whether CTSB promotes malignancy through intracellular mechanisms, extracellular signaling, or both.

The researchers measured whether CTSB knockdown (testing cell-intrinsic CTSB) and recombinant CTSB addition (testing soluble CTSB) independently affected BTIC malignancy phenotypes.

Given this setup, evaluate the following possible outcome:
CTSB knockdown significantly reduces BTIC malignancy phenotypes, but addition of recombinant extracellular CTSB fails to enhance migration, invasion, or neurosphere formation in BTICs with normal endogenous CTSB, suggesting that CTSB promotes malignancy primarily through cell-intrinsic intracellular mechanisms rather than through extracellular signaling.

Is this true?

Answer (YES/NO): NO